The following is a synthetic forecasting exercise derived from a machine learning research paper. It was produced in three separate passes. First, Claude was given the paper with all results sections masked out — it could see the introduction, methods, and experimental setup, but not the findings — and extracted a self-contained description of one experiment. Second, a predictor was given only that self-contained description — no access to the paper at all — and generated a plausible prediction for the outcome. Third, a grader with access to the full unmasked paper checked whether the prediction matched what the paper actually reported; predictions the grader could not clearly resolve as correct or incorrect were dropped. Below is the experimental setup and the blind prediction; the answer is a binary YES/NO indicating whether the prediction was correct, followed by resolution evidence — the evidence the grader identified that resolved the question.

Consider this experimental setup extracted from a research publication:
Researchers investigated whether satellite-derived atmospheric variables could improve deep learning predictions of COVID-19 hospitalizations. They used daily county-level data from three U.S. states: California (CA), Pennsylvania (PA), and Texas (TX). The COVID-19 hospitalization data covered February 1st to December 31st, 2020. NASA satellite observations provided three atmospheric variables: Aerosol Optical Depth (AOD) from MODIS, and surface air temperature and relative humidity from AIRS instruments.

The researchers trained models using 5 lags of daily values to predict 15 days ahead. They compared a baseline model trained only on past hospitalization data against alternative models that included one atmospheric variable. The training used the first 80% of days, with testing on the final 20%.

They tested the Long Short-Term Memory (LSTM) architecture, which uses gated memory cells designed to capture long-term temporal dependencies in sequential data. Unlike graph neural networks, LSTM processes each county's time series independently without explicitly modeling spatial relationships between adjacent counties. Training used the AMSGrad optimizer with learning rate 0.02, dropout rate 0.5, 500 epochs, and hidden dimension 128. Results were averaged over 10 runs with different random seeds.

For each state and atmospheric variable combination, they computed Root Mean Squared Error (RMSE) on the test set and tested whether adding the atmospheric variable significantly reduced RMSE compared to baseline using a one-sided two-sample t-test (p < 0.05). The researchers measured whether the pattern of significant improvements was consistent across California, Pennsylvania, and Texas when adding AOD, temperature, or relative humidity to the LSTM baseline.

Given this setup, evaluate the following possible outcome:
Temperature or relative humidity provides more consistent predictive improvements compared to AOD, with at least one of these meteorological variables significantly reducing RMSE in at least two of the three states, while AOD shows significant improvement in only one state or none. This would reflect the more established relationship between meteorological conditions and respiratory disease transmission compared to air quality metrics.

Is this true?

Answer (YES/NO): NO